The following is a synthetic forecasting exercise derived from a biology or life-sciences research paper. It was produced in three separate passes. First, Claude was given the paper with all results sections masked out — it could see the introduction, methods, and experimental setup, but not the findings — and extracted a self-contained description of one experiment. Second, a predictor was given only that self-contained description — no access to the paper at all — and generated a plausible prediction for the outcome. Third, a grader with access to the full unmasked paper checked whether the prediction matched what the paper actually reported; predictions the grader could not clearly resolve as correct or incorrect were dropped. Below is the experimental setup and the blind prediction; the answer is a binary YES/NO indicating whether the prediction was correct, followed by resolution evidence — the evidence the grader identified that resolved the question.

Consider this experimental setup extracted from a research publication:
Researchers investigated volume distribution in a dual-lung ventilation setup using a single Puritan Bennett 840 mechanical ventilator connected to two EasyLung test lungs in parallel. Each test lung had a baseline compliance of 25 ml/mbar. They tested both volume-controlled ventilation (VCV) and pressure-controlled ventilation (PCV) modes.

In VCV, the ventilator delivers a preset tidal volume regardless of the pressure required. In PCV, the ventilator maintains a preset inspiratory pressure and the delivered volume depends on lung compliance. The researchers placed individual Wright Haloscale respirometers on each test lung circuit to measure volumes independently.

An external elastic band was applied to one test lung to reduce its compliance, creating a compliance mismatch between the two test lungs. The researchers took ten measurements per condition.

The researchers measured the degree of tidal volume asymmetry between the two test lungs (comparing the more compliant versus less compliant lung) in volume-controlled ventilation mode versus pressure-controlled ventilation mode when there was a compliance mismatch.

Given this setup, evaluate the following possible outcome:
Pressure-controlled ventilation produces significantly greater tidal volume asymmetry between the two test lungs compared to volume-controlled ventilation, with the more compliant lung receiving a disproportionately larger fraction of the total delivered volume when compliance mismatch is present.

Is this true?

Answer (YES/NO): YES